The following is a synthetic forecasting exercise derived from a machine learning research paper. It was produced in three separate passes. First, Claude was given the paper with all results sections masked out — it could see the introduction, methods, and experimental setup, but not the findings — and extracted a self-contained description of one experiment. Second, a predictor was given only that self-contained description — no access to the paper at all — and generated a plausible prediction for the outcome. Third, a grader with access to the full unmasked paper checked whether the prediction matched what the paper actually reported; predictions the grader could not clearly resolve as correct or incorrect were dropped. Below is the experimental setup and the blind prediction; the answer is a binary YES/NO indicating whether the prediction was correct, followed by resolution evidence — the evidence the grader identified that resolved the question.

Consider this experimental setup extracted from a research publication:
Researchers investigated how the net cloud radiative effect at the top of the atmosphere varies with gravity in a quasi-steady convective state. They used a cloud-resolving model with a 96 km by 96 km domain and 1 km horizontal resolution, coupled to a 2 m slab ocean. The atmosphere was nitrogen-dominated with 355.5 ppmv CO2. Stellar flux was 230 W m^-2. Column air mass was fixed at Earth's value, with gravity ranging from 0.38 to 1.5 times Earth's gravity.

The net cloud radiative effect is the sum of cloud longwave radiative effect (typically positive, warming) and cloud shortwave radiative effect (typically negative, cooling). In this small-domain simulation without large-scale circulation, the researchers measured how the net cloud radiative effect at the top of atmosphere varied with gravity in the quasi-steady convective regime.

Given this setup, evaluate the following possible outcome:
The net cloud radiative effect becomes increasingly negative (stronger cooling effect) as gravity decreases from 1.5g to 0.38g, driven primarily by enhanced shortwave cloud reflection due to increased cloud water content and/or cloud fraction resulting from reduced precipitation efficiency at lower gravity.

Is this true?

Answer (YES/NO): NO